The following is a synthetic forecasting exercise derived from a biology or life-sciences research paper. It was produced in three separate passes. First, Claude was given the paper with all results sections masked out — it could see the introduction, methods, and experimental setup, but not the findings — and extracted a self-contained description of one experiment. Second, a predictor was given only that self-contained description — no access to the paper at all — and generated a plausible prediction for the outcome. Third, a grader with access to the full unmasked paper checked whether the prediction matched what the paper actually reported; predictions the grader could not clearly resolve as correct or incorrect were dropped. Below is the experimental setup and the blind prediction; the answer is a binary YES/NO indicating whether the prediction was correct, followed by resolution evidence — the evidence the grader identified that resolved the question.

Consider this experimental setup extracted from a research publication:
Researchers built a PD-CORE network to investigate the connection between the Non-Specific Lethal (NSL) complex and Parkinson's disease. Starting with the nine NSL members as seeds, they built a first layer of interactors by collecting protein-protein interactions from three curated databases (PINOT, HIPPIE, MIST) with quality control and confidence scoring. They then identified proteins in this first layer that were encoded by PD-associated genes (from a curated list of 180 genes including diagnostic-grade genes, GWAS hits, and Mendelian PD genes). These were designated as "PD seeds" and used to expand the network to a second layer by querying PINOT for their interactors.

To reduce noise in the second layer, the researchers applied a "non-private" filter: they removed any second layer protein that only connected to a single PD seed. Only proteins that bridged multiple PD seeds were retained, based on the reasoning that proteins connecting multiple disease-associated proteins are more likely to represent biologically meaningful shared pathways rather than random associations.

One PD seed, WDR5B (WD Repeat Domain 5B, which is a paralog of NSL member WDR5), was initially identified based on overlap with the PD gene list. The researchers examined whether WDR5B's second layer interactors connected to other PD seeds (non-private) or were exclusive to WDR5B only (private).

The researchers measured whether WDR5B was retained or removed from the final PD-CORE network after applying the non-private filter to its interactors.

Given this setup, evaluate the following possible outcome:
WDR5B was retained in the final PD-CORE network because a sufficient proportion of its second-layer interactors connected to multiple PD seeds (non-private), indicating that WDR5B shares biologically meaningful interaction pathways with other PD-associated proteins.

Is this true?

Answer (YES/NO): NO